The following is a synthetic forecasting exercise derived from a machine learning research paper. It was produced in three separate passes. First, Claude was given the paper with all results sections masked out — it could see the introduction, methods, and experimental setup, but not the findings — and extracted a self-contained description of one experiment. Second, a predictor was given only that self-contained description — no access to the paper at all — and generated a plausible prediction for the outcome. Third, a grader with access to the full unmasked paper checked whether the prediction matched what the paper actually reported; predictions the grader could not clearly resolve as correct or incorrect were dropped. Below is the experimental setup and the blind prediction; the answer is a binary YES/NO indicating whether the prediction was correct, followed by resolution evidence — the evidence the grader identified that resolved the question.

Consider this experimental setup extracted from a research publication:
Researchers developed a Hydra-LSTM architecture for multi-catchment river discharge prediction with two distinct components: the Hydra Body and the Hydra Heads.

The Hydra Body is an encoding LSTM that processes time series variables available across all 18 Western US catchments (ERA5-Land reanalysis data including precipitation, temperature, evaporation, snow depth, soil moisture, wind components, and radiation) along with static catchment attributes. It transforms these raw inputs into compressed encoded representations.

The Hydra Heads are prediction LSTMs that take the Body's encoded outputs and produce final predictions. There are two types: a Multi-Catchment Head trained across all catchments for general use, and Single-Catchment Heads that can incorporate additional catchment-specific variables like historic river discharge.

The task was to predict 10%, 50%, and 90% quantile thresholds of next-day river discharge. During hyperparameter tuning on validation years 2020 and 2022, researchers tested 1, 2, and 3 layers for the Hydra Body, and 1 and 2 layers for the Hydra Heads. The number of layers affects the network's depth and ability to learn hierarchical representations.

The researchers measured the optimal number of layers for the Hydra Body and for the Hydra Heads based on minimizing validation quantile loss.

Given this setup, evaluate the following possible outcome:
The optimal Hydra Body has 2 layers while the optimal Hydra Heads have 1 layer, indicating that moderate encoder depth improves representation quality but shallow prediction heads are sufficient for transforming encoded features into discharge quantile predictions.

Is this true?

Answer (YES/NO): YES